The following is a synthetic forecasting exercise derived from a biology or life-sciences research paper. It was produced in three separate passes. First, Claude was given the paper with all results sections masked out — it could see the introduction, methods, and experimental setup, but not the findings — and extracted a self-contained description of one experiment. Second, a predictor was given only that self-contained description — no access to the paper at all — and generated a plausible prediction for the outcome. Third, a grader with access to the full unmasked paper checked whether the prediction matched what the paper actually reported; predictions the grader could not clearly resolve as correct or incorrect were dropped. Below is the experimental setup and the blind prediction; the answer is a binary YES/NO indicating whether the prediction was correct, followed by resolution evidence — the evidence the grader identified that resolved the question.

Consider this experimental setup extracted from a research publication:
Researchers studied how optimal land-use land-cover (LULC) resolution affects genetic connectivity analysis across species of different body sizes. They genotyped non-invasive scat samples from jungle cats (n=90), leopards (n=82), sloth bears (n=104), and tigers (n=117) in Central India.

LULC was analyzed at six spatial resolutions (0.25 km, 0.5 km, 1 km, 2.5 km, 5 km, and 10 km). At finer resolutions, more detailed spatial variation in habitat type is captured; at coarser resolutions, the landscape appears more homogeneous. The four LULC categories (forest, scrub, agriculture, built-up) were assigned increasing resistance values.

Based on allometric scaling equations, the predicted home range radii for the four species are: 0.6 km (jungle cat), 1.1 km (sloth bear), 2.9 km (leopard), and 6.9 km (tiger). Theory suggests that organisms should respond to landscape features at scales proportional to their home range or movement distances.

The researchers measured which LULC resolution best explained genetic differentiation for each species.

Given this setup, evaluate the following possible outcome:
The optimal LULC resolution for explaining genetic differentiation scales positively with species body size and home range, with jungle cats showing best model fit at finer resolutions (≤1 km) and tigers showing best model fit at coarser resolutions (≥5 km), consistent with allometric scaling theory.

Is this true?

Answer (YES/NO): NO